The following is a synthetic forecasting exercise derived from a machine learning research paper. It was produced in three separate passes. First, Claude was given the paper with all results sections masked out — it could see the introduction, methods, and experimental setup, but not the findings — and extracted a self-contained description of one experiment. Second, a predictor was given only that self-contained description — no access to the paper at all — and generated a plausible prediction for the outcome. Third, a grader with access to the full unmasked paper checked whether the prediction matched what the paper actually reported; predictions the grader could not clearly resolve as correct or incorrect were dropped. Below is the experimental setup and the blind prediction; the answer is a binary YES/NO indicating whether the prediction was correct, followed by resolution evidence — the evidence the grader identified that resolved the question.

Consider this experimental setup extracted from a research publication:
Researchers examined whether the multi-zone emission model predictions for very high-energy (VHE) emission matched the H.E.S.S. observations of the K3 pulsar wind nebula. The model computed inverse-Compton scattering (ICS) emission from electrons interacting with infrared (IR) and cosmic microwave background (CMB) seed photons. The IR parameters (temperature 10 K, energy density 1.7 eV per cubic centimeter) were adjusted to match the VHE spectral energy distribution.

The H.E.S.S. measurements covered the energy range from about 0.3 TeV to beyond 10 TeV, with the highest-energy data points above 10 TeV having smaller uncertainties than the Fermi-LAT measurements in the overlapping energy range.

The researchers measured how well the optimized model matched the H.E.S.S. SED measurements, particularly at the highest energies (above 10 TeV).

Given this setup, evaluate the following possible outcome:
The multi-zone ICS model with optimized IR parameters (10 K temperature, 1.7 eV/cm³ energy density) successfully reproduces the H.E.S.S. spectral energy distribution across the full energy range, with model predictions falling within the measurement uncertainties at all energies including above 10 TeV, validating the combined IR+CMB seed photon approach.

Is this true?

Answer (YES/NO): NO